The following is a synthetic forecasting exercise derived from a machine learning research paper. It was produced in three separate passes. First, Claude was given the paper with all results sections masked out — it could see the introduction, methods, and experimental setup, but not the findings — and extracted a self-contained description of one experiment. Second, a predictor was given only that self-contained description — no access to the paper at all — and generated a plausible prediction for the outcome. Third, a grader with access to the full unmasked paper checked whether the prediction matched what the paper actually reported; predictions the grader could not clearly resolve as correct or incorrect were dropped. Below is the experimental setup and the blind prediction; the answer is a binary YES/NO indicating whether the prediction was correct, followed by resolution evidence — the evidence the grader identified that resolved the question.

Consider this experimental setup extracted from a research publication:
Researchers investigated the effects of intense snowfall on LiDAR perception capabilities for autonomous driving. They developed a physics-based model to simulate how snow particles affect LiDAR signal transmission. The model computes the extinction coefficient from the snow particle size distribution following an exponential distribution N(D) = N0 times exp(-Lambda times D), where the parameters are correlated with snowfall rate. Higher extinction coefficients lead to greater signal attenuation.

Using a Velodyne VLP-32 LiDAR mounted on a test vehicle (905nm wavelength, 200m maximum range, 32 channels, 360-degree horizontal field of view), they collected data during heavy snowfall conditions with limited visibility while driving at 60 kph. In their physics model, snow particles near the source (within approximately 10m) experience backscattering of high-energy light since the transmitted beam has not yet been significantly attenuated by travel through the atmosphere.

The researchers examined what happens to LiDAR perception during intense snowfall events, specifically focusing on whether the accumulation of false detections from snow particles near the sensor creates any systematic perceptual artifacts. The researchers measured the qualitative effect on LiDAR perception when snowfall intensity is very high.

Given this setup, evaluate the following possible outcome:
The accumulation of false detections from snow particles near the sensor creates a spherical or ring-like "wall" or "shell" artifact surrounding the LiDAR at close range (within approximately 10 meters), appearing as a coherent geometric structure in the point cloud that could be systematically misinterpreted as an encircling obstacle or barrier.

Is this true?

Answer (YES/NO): YES